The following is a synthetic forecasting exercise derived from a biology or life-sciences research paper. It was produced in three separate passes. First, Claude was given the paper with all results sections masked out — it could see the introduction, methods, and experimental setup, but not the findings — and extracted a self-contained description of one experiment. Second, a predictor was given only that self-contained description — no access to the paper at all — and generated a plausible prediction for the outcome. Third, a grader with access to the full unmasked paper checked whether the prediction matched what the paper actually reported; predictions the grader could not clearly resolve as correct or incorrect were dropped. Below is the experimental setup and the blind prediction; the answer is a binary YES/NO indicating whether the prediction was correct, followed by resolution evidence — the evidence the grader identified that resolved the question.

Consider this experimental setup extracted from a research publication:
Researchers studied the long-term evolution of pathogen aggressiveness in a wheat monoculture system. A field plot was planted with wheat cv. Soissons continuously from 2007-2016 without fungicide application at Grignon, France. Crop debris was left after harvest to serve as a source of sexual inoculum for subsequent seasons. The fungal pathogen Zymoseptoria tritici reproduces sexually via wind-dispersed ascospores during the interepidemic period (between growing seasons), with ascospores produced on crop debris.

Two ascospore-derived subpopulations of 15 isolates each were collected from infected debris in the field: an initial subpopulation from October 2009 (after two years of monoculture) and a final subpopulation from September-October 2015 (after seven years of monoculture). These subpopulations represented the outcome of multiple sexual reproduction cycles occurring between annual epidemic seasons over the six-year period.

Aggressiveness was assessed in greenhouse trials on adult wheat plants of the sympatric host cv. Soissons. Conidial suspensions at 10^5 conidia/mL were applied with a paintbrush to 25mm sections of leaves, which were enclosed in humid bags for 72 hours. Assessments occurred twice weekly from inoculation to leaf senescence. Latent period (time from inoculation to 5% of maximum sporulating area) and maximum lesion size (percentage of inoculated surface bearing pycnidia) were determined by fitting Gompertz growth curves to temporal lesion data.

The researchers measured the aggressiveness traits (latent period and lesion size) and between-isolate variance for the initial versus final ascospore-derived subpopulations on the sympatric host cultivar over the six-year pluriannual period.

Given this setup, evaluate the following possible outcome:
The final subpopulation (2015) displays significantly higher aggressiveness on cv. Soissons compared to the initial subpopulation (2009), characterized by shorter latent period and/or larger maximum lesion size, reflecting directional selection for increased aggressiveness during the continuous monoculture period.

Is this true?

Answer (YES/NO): NO